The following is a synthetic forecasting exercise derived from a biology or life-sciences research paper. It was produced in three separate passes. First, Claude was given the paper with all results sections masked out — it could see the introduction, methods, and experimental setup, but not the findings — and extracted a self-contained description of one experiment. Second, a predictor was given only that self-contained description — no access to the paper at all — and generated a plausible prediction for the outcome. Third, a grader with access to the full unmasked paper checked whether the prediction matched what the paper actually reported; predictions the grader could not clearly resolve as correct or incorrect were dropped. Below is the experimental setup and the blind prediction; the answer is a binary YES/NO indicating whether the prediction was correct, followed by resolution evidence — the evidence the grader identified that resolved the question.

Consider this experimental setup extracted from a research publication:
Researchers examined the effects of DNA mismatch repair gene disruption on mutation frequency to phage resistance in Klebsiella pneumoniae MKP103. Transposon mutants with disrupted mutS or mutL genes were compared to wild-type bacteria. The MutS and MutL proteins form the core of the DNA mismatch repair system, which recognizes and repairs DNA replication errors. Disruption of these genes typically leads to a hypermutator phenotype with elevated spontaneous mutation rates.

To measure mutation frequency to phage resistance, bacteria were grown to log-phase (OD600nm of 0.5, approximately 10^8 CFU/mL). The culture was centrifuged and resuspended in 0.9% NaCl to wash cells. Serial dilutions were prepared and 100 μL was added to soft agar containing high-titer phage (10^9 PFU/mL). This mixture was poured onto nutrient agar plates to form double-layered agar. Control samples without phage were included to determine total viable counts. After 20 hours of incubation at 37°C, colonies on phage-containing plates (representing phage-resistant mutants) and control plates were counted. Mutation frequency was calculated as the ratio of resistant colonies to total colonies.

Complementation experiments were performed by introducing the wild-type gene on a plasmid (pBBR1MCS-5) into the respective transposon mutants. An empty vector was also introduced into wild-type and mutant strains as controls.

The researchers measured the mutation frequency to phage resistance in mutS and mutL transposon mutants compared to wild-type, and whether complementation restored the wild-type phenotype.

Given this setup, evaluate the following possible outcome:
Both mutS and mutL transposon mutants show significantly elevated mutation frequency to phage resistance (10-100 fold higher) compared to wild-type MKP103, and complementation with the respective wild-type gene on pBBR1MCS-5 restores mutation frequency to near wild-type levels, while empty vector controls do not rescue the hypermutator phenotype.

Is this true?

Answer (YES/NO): NO